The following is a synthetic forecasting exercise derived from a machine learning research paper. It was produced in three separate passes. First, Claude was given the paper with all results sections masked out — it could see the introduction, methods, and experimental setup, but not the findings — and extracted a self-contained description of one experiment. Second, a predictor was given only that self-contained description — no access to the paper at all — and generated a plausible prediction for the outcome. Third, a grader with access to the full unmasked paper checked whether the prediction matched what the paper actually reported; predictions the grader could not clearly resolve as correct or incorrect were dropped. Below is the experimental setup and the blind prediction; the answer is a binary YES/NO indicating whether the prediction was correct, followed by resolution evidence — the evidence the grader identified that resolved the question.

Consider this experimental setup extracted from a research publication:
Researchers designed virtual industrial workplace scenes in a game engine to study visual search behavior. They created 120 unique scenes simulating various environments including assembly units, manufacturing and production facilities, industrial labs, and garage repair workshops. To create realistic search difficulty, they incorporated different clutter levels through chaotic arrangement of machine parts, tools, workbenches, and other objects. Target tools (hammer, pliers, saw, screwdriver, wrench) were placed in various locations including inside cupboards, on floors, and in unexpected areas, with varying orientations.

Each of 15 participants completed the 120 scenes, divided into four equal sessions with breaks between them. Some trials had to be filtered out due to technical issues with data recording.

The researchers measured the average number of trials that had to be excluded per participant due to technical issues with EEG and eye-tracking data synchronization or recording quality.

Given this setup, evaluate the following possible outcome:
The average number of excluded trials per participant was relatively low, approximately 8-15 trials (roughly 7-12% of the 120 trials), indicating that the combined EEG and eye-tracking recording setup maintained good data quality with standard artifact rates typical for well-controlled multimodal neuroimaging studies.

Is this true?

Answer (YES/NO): NO